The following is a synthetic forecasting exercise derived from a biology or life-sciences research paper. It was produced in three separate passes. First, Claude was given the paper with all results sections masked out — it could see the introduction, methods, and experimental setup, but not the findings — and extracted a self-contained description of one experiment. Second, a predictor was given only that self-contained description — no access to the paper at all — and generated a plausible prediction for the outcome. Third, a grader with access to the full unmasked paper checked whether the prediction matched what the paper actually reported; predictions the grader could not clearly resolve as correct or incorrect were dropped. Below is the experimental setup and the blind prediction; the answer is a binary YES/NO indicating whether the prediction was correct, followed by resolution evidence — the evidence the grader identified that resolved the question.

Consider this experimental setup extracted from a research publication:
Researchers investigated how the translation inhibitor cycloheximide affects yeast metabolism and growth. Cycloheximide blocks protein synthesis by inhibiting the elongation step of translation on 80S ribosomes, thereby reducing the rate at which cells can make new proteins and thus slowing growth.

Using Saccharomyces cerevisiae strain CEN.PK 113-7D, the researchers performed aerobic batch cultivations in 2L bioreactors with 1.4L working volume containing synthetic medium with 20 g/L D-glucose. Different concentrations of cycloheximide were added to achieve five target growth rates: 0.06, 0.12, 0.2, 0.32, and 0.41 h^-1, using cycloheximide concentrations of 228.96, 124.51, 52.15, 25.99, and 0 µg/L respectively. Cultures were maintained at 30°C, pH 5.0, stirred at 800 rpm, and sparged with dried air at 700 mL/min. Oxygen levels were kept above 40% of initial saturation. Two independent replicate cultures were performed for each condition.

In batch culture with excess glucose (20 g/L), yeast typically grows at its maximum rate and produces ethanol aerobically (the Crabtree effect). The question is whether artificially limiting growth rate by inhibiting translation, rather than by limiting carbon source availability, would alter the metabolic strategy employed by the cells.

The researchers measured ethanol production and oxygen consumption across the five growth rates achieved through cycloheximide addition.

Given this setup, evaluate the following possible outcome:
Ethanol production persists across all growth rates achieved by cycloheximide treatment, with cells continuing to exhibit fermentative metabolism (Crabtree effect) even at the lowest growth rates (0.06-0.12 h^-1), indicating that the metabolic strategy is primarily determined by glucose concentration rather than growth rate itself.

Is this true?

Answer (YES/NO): YES